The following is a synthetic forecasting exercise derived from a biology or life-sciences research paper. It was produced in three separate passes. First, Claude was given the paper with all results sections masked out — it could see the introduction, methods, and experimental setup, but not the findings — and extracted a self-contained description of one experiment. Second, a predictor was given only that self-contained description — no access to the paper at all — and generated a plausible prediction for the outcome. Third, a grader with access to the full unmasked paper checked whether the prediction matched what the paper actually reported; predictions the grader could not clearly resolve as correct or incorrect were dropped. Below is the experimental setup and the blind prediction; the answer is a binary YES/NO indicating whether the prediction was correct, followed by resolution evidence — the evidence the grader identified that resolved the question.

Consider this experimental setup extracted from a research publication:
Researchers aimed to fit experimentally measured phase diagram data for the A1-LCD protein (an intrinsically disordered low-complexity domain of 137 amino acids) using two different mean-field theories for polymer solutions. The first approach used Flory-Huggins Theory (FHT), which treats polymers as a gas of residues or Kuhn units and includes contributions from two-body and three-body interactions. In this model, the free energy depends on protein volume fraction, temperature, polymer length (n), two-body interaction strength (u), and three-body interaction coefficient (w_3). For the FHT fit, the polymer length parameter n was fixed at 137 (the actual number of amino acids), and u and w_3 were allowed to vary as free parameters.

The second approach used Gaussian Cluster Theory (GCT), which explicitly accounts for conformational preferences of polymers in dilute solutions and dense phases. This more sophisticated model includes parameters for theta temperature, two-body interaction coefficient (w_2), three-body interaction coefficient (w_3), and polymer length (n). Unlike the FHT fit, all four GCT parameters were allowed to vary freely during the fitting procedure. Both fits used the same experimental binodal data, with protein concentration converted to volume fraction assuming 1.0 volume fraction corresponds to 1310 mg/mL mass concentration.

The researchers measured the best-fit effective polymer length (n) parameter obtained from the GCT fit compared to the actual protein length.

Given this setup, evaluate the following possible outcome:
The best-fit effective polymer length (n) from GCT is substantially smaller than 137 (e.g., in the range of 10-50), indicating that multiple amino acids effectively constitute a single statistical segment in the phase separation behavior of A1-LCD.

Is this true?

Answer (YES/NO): NO